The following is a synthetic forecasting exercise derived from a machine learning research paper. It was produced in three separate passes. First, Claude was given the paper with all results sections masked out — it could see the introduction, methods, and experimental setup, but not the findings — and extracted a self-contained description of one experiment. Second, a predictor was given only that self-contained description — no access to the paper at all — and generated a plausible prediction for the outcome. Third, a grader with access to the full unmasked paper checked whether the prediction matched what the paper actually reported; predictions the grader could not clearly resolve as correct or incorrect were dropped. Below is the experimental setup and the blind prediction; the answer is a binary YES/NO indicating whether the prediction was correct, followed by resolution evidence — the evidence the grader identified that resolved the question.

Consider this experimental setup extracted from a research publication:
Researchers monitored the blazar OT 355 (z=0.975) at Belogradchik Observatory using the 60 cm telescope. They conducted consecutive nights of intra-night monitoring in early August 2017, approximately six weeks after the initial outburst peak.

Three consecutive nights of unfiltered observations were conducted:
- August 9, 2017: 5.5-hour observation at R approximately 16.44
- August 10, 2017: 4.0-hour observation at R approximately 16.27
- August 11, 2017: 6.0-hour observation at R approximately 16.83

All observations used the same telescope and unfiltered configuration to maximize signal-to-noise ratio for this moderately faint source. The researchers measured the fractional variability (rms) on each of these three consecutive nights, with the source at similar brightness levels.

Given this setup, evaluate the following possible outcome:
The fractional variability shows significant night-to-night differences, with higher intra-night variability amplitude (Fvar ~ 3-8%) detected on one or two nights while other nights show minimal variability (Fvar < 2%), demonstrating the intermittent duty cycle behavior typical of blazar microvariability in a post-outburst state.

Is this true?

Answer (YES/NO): NO